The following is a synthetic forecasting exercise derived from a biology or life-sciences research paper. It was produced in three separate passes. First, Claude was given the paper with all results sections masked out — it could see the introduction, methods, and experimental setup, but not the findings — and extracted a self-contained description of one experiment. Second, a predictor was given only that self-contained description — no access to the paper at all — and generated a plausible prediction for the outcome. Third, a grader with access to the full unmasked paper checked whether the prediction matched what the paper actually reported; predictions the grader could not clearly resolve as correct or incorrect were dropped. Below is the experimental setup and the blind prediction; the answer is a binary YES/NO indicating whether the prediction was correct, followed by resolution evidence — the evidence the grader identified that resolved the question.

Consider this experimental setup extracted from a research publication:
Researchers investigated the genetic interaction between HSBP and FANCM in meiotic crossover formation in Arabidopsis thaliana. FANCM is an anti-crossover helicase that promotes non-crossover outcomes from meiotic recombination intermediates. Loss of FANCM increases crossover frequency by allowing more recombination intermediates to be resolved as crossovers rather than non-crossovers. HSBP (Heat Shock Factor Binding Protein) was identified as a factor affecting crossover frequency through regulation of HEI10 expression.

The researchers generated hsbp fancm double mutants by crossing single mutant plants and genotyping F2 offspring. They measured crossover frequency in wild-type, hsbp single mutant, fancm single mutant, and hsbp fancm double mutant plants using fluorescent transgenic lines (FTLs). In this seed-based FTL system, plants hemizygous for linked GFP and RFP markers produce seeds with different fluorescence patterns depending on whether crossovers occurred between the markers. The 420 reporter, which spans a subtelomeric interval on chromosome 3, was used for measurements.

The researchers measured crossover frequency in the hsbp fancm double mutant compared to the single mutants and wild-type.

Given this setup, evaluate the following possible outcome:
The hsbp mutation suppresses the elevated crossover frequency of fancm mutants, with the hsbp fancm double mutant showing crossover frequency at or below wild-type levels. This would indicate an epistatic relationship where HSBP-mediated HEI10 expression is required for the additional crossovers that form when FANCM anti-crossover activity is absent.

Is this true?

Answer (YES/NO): NO